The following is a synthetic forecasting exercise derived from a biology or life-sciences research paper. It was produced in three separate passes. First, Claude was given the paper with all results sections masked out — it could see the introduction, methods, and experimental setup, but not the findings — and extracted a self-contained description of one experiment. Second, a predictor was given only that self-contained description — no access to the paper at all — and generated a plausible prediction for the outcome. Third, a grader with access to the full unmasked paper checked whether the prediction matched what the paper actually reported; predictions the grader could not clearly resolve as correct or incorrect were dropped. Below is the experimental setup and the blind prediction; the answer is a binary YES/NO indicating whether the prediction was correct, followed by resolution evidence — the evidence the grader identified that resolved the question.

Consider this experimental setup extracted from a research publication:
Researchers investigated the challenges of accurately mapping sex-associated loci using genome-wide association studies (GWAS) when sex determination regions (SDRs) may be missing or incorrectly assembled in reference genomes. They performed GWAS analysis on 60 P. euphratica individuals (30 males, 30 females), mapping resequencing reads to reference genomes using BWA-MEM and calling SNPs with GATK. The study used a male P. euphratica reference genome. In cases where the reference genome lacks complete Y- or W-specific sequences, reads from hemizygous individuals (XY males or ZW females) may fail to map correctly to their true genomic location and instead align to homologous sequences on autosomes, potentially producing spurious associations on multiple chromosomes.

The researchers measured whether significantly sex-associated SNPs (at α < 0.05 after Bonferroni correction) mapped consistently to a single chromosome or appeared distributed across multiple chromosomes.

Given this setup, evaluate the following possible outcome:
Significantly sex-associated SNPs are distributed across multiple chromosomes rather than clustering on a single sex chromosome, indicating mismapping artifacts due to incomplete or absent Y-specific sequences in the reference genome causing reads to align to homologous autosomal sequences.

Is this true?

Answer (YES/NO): NO